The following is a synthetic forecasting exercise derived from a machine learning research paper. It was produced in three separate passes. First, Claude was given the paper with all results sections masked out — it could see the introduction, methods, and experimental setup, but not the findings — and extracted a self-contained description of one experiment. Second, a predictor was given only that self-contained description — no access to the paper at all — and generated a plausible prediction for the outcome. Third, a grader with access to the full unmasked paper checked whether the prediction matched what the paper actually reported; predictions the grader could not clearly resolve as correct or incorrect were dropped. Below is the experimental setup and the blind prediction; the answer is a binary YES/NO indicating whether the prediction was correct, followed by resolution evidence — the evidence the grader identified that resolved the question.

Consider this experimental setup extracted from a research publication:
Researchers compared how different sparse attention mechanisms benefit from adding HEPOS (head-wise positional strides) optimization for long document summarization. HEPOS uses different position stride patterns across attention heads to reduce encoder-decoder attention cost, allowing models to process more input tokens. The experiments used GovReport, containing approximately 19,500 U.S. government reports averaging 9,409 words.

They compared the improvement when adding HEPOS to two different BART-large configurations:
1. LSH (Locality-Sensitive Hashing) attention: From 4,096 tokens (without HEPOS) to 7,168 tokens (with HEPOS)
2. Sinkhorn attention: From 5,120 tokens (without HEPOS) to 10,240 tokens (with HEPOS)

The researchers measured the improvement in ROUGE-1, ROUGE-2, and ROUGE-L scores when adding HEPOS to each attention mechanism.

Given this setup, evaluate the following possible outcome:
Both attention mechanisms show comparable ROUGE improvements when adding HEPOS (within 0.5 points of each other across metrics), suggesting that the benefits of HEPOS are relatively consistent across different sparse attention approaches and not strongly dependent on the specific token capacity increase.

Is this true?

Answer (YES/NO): NO